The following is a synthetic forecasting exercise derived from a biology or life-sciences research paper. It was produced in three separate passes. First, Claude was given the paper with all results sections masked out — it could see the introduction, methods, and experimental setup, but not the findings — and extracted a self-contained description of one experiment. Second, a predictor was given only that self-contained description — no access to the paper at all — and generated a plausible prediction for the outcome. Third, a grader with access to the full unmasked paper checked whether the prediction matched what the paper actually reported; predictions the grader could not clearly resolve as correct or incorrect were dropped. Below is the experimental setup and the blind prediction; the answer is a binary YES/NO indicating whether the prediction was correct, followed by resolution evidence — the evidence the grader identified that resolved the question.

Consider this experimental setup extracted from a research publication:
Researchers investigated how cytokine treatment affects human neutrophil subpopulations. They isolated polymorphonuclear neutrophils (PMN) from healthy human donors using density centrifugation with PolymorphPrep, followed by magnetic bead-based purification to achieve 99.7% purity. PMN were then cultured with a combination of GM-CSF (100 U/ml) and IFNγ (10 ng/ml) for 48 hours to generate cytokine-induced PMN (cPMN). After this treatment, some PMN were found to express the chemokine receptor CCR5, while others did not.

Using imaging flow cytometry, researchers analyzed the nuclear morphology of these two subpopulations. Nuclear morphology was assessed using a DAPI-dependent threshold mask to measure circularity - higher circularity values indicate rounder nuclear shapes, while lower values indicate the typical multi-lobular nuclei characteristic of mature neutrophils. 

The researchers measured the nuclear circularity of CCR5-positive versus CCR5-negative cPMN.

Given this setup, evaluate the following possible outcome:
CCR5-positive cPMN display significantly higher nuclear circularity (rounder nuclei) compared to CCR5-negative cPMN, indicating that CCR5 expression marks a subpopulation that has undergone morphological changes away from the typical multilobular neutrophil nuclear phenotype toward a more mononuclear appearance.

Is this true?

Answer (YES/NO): YES